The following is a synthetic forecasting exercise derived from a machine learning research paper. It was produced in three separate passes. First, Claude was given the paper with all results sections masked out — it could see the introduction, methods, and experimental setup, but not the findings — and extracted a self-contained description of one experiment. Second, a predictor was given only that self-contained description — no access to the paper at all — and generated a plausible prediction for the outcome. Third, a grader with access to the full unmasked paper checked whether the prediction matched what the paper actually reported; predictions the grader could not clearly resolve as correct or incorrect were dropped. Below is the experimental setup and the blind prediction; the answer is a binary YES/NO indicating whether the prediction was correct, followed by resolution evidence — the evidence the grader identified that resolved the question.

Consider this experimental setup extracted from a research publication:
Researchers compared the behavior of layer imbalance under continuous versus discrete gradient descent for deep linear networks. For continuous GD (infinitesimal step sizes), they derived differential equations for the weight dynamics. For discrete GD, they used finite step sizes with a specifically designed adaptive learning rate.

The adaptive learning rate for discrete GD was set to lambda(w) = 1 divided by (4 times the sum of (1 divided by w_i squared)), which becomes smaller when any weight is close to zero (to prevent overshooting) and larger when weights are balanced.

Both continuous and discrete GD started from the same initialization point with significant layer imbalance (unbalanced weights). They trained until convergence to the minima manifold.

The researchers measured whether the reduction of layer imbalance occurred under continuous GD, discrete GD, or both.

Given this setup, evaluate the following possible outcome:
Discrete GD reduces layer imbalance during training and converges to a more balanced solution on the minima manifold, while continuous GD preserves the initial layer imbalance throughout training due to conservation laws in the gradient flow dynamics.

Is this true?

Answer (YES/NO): YES